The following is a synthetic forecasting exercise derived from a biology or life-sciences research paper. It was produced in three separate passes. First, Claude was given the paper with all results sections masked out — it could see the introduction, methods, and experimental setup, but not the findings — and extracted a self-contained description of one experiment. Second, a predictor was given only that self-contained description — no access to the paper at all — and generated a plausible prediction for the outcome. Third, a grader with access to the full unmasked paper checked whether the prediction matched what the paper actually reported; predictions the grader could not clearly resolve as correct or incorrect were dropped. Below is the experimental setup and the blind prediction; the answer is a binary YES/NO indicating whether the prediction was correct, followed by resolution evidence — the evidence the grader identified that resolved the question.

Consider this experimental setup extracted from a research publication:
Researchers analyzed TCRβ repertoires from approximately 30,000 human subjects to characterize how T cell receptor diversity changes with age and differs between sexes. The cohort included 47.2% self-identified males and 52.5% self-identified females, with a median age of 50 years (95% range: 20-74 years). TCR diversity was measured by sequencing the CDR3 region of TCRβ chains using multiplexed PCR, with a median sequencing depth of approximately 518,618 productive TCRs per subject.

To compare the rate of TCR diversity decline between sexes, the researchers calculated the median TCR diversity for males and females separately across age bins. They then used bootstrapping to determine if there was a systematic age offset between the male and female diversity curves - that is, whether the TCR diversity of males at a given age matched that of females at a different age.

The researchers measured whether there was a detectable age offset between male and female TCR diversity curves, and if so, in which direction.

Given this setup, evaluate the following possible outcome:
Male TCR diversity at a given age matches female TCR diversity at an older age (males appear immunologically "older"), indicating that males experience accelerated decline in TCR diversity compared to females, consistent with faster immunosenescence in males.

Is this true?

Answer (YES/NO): YES